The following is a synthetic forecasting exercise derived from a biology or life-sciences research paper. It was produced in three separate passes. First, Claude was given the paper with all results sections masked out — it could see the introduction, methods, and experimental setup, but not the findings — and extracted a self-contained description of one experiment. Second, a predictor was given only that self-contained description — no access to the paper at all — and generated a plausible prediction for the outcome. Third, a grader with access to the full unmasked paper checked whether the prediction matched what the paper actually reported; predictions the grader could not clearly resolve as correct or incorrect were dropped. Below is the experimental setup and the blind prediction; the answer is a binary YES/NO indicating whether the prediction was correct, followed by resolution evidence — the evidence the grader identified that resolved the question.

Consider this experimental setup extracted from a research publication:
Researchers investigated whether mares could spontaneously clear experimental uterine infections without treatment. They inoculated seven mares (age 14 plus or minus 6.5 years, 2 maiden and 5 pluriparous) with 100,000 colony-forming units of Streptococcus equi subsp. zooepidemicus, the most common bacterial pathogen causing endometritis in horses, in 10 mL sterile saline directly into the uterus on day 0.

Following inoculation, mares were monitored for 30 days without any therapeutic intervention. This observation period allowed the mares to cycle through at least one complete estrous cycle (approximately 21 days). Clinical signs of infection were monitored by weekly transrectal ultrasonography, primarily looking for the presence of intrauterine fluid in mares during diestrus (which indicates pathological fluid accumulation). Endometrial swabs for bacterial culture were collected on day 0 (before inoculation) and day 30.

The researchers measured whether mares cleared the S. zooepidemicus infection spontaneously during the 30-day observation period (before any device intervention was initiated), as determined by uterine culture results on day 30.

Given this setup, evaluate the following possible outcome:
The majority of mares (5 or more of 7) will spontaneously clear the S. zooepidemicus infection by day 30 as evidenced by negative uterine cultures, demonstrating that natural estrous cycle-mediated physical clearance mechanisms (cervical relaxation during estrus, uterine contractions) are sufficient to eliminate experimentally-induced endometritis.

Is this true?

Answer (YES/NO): NO